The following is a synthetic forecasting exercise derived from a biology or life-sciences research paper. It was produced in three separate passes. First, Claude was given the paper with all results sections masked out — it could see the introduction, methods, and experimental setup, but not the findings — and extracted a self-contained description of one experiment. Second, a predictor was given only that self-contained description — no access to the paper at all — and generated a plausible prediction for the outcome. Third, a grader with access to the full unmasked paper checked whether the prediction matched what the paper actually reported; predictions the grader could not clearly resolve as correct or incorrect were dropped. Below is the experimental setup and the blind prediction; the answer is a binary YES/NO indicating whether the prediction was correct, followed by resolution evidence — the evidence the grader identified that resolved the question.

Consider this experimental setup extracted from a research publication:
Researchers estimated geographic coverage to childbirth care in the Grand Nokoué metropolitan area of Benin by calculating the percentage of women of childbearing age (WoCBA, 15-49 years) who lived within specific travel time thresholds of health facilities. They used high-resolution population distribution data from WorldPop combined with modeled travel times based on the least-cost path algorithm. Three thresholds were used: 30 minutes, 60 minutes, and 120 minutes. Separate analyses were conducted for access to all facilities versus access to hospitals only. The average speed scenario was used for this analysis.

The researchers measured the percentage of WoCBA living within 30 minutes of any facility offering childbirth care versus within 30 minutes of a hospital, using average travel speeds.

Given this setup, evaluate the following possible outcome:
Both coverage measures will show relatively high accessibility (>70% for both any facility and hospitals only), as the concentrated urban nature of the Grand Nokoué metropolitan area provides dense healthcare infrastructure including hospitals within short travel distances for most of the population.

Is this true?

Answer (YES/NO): YES